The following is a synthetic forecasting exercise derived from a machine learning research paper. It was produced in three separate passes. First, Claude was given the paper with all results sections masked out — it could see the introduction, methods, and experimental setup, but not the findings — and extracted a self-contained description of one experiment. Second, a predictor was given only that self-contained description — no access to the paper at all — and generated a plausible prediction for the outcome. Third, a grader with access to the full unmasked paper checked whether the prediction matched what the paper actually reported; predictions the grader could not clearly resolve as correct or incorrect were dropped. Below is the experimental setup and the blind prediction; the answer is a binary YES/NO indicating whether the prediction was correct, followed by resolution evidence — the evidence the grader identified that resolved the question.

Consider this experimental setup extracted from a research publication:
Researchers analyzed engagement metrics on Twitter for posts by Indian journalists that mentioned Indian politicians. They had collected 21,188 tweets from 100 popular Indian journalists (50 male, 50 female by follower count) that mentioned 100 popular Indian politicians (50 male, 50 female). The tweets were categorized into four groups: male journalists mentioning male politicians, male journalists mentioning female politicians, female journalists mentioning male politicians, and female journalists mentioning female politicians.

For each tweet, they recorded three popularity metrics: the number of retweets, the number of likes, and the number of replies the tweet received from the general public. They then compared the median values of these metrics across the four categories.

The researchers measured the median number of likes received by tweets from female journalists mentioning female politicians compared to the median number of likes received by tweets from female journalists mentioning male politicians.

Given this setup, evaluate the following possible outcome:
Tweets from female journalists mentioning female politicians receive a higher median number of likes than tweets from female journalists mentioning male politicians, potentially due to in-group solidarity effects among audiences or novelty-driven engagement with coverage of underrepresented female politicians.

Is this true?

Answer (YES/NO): NO